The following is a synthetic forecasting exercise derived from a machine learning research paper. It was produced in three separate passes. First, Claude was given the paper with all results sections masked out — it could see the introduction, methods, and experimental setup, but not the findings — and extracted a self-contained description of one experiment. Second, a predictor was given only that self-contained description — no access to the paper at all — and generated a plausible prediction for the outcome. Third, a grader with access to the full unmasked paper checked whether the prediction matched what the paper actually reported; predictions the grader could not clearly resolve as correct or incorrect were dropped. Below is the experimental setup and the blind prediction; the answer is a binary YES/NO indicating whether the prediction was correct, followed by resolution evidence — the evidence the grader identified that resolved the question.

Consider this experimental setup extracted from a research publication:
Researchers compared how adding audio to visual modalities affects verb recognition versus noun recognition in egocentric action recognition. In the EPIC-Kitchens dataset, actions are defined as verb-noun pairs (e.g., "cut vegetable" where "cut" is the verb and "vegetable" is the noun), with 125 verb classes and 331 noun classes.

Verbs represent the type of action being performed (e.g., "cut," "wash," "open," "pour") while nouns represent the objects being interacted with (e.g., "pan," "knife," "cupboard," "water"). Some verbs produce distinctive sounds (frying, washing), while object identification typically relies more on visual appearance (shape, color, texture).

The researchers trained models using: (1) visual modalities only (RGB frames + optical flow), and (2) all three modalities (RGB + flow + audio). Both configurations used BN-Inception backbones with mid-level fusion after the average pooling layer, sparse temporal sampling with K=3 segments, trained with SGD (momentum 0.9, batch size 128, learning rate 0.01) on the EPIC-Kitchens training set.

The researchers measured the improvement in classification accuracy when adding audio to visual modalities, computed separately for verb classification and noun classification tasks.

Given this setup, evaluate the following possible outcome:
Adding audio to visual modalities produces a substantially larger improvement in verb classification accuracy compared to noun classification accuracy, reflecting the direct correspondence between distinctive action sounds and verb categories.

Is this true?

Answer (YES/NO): YES